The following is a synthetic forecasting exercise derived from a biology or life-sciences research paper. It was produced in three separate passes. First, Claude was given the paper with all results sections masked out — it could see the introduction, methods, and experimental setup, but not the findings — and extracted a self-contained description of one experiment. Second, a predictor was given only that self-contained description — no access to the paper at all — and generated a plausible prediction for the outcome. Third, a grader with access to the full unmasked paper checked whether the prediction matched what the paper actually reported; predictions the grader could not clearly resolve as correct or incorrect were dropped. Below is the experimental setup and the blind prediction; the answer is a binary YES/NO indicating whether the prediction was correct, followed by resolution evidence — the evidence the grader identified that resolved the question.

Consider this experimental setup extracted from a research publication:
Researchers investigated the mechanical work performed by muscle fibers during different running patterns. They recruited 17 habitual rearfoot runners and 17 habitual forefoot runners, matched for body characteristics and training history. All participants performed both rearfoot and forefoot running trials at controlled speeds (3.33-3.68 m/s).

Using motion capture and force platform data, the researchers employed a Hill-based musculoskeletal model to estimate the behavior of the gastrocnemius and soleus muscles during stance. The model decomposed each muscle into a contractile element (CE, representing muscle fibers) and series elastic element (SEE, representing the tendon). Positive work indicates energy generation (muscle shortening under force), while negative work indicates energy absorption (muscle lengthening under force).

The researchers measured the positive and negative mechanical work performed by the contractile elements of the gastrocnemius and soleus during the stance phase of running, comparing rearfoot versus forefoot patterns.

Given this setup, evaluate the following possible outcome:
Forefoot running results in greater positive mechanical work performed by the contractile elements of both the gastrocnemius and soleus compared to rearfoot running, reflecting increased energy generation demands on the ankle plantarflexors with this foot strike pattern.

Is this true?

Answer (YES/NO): NO